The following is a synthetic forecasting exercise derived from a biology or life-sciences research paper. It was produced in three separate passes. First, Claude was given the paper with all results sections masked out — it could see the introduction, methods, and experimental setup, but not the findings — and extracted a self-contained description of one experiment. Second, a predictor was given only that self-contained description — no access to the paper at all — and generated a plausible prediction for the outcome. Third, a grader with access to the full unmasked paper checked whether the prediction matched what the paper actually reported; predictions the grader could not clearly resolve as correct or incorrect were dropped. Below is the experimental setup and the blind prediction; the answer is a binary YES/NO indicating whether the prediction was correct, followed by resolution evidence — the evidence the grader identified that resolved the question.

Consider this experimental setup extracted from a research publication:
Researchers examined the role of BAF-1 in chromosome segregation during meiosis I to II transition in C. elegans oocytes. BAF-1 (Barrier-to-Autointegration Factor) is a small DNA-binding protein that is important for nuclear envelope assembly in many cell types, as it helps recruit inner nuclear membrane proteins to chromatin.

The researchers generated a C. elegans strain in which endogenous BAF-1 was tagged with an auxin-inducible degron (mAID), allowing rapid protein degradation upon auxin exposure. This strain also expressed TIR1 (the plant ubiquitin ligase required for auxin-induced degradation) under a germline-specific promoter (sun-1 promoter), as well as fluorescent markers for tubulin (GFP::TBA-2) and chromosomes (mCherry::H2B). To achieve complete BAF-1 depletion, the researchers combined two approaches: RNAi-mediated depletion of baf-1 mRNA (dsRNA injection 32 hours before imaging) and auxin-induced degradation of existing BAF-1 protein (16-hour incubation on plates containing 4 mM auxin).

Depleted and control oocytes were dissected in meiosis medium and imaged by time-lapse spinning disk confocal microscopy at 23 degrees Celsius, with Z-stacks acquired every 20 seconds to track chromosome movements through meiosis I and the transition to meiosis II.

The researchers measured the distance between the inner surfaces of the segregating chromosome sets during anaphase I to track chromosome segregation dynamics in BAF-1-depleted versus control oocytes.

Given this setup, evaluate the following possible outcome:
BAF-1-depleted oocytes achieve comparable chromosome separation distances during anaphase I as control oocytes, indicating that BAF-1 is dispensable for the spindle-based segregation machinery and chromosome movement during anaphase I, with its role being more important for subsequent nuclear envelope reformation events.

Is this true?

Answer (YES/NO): NO